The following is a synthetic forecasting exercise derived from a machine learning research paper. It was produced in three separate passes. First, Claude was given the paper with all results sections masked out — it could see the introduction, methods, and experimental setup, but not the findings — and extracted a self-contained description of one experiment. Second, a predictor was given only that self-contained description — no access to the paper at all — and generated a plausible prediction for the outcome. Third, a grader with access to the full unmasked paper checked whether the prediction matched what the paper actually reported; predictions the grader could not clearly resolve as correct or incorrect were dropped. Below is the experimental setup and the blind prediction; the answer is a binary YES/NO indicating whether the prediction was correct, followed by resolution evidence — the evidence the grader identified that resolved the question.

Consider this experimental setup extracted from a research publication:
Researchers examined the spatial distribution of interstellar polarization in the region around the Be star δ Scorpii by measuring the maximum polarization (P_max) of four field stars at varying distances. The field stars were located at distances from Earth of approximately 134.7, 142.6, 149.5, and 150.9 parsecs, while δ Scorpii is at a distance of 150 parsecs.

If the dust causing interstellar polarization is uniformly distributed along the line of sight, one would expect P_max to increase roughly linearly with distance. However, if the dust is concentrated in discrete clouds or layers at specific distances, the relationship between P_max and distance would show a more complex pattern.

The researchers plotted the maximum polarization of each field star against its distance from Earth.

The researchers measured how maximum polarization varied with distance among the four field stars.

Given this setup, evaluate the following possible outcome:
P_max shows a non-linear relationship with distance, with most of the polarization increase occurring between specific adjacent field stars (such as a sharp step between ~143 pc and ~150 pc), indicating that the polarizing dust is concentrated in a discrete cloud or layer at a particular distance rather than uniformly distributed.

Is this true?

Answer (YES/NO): NO